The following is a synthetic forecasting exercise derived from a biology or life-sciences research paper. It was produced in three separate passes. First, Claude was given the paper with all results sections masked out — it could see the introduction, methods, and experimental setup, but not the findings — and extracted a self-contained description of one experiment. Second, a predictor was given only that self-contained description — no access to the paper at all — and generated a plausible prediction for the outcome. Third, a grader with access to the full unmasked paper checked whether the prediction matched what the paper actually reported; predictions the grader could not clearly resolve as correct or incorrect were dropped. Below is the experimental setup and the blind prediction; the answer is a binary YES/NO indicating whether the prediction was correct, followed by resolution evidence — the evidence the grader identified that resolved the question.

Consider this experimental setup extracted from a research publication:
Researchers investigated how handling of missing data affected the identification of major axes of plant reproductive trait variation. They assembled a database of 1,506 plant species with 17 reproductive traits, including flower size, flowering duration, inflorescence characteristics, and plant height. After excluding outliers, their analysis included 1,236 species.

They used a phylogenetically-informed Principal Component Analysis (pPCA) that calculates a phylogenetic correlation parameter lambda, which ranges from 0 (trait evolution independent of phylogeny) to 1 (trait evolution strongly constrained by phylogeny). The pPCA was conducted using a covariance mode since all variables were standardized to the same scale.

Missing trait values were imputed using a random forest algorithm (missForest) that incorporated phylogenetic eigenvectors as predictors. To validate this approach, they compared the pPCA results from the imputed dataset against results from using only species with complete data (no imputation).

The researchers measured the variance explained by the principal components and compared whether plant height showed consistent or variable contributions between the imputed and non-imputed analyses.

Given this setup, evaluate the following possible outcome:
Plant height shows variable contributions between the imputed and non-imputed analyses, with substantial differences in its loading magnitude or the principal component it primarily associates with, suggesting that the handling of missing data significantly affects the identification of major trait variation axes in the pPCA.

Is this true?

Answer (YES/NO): NO